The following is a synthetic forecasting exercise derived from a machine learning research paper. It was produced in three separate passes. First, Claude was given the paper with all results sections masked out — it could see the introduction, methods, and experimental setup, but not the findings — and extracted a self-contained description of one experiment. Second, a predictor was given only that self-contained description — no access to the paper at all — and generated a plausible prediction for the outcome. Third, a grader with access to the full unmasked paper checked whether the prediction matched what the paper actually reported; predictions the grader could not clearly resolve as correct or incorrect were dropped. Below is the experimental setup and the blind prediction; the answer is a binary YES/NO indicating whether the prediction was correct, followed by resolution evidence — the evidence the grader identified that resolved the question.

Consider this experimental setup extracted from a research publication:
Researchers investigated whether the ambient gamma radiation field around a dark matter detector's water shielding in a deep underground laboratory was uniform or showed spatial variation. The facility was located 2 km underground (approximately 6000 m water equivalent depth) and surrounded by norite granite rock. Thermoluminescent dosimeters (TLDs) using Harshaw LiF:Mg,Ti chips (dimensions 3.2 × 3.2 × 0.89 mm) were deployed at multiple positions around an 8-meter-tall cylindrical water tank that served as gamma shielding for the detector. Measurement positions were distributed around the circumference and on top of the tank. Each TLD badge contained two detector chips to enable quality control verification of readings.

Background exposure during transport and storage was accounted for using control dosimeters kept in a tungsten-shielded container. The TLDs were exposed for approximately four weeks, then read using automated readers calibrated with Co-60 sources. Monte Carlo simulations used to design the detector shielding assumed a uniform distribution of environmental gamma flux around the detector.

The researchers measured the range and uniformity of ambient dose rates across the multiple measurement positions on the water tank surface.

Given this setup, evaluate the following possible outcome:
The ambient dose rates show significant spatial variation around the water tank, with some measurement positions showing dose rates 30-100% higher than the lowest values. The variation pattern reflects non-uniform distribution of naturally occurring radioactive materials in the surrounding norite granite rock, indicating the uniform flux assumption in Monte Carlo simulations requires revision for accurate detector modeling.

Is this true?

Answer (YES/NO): NO